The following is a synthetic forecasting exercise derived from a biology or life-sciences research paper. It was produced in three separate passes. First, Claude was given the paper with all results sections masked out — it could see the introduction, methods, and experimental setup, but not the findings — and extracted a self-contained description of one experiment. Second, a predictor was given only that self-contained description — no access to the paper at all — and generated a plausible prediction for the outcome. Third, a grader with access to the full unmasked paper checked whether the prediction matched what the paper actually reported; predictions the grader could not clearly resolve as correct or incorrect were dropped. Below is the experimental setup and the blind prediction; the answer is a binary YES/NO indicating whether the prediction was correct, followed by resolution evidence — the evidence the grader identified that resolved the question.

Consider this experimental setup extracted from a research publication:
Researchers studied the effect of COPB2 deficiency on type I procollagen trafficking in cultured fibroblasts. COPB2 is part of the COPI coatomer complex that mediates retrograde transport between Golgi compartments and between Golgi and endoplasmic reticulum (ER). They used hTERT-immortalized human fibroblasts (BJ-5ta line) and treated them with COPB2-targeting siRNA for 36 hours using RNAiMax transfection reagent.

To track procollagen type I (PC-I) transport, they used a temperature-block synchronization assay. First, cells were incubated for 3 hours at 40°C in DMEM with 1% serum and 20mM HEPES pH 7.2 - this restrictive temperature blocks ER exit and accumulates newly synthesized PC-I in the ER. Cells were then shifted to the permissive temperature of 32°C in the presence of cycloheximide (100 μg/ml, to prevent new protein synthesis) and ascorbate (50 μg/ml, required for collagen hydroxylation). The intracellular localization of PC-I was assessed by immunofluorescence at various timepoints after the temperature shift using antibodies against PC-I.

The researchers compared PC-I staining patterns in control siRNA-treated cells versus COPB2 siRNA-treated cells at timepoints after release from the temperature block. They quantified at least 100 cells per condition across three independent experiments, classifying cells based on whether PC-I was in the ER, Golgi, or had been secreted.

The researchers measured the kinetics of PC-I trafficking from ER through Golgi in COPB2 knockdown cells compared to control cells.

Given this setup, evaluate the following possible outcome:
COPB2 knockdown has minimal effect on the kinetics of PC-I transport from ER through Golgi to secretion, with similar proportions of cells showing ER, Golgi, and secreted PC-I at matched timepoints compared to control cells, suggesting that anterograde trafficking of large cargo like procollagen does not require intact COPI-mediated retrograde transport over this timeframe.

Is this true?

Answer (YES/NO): NO